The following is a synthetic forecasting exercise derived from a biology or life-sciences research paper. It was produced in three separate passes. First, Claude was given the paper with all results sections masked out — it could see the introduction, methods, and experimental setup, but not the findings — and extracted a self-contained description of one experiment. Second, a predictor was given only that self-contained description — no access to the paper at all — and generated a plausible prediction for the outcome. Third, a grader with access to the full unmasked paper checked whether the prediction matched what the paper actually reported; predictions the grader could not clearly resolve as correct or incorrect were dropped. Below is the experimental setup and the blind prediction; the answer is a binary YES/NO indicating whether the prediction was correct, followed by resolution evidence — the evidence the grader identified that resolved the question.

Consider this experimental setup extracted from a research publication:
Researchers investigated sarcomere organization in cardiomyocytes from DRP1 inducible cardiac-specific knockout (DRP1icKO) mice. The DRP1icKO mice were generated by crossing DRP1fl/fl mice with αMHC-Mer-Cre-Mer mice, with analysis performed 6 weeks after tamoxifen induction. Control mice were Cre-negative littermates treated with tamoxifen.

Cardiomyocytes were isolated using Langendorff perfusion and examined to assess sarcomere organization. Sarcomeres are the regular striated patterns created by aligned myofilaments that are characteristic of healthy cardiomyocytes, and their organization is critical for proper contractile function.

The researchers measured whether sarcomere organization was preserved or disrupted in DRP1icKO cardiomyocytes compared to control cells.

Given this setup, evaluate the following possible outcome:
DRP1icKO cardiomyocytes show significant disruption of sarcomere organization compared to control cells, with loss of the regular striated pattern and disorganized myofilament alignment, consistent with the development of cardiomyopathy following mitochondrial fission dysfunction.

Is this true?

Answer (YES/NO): YES